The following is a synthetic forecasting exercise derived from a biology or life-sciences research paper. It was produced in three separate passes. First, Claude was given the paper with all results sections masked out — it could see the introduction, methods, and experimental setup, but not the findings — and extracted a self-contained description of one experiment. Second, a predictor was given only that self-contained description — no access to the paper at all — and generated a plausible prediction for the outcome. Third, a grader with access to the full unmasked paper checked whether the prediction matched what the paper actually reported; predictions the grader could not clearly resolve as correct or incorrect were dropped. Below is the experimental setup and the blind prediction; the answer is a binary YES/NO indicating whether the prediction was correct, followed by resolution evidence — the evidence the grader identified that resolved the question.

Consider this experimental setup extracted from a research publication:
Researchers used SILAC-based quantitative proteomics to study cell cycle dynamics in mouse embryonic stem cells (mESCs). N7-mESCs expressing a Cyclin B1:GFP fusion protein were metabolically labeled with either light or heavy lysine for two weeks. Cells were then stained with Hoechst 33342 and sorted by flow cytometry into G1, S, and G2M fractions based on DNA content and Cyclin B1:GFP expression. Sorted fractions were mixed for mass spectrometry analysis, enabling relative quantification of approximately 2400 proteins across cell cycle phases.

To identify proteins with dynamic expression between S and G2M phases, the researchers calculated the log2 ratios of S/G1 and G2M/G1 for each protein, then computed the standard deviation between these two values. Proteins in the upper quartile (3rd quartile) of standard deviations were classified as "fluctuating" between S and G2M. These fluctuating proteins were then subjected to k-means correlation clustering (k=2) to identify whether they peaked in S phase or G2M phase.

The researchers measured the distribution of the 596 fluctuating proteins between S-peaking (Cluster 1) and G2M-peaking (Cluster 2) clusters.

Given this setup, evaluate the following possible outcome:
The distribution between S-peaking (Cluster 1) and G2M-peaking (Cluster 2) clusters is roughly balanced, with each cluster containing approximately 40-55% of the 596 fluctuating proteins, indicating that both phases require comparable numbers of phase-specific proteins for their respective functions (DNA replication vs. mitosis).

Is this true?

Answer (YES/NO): NO